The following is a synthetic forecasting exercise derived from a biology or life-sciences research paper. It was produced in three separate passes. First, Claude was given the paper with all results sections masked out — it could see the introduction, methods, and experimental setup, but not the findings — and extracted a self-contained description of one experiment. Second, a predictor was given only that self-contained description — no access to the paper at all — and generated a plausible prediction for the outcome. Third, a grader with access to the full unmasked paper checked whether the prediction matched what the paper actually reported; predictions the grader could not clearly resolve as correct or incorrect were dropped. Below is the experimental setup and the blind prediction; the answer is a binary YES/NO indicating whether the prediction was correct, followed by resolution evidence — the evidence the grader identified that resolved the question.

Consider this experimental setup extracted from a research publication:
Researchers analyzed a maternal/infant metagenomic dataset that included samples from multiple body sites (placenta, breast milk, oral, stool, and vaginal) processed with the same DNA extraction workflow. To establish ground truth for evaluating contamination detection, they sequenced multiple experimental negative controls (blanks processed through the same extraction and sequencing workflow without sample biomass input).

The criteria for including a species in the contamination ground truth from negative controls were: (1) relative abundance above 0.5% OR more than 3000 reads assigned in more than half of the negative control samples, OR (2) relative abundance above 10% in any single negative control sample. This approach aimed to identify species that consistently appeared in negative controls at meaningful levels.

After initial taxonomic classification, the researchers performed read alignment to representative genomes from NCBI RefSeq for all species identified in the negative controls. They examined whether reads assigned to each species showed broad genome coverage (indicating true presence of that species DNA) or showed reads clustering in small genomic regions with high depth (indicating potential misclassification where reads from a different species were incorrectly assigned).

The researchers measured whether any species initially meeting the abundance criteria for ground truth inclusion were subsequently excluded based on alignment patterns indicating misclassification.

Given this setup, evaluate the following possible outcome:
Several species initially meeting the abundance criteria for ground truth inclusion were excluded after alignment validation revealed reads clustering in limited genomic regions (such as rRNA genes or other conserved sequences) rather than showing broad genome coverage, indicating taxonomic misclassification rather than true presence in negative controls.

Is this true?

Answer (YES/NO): NO